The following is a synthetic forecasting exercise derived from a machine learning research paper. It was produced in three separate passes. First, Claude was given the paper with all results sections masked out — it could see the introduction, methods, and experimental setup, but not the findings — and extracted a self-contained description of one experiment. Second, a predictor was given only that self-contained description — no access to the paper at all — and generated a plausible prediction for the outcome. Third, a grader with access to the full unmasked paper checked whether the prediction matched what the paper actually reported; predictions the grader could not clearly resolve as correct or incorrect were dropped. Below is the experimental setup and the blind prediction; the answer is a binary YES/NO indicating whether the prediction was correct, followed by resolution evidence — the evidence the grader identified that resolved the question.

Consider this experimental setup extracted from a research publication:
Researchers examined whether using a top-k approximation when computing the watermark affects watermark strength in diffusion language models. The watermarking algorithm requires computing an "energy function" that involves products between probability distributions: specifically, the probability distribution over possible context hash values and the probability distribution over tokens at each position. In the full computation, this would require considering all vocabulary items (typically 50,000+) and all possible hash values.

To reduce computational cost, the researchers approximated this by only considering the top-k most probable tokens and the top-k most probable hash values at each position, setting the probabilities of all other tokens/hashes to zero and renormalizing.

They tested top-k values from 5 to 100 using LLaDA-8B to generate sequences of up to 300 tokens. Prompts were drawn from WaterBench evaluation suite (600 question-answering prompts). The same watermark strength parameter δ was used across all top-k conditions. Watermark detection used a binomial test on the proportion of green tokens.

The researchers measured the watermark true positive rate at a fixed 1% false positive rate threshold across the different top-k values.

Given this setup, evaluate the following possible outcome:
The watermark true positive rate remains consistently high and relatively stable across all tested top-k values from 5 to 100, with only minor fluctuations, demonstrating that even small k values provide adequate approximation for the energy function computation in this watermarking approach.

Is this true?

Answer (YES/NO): YES